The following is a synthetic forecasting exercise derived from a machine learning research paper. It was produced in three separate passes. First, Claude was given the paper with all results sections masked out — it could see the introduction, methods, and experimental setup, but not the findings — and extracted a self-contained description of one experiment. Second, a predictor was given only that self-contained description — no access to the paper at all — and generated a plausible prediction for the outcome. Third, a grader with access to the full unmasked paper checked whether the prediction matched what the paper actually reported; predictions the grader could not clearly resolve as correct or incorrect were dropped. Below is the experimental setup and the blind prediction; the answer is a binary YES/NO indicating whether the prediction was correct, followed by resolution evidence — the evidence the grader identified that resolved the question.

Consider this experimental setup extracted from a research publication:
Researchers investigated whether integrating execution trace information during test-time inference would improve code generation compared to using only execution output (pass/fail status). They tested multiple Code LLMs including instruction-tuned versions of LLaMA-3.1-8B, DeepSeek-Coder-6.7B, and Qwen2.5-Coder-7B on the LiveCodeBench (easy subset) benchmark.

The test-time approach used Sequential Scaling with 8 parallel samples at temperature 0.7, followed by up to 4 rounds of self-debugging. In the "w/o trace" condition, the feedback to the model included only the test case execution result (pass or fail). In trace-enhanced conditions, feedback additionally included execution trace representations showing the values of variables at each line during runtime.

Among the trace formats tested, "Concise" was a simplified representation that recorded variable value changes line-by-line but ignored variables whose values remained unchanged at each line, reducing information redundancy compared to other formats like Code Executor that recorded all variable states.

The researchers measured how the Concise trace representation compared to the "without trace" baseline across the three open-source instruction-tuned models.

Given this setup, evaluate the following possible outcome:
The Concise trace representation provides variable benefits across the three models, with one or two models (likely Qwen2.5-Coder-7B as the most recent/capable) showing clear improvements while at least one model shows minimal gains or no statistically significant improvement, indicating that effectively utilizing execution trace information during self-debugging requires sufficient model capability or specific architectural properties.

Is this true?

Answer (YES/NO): NO